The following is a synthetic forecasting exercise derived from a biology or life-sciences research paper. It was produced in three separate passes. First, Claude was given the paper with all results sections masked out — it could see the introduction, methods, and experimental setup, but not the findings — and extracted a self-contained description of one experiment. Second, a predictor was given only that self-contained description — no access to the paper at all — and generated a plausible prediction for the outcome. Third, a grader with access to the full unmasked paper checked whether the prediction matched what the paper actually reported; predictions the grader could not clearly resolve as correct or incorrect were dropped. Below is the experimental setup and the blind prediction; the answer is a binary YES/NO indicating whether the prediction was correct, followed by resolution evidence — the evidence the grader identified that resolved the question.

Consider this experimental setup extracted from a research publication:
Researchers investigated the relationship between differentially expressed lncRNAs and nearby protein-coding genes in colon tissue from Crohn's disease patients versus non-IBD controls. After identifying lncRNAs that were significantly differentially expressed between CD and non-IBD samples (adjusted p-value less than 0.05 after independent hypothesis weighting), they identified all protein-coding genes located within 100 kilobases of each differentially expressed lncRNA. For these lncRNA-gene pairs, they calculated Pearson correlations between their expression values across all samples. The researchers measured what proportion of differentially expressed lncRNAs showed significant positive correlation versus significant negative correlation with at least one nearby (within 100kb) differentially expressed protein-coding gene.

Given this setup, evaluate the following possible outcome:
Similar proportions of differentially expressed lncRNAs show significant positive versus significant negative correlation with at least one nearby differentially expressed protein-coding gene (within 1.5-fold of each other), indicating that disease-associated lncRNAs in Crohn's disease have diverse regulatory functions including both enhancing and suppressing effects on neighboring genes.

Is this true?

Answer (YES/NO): NO